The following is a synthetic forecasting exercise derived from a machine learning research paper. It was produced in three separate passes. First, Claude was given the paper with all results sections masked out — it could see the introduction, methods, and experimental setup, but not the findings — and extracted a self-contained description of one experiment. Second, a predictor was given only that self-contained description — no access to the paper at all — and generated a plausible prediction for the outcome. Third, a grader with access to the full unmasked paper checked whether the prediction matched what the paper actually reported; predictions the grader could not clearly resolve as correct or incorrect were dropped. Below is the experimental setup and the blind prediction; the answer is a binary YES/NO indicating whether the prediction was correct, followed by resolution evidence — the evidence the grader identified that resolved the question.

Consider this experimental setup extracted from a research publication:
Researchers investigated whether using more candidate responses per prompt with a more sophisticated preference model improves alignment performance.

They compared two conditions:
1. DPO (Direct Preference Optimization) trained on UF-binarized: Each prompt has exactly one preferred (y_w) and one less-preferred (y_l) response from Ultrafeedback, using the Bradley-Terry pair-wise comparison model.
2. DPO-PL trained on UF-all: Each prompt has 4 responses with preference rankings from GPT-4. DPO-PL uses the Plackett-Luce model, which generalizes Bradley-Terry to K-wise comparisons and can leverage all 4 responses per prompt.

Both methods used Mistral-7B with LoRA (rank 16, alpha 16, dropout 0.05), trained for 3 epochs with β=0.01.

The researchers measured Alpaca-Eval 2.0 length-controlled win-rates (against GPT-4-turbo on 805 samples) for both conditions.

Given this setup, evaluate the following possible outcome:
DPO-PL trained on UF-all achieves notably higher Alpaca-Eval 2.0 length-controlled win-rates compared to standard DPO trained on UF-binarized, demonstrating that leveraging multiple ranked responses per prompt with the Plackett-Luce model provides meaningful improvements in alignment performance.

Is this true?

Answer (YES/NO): NO